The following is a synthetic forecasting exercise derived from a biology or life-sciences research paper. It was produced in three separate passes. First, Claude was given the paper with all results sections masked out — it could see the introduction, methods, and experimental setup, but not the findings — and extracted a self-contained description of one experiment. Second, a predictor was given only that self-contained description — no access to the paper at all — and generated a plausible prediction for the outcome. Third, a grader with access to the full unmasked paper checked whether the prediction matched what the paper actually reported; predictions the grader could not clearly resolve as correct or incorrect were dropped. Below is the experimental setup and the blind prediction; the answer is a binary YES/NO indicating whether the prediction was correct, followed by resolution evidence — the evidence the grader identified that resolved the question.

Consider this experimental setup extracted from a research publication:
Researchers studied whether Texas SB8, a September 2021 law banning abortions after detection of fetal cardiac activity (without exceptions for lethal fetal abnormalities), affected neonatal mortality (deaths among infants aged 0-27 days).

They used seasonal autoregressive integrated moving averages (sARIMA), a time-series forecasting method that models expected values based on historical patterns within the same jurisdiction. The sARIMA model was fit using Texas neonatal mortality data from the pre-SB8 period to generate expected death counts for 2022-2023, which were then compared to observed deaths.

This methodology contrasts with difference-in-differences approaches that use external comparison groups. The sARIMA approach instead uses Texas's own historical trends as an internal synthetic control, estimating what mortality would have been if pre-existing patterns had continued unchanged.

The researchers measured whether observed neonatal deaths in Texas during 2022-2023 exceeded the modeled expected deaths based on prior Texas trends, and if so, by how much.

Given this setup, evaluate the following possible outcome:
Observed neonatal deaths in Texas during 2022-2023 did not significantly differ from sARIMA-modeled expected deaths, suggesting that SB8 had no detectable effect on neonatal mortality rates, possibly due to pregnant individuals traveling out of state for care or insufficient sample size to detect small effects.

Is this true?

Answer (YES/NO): NO